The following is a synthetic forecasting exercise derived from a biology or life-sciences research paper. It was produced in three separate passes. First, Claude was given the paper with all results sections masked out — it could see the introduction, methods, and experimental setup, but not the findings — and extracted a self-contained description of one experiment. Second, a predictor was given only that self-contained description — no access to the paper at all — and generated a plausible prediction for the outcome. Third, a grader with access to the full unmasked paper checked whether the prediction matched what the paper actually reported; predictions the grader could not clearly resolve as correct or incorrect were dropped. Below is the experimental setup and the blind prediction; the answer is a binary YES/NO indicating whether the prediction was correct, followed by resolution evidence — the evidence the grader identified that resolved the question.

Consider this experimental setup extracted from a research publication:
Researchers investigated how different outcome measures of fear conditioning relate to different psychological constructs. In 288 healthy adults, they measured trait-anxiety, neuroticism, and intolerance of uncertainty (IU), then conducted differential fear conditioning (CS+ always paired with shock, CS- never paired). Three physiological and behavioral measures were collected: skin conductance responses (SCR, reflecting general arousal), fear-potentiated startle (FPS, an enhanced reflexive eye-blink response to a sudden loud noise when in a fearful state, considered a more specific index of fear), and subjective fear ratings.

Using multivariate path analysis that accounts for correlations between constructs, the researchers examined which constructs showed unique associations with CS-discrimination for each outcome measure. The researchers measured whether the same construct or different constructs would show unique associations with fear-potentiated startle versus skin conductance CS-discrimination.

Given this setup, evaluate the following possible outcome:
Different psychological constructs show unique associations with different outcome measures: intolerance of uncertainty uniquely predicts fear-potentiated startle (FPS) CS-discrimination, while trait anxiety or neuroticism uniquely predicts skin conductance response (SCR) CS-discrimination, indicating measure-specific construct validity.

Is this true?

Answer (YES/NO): YES